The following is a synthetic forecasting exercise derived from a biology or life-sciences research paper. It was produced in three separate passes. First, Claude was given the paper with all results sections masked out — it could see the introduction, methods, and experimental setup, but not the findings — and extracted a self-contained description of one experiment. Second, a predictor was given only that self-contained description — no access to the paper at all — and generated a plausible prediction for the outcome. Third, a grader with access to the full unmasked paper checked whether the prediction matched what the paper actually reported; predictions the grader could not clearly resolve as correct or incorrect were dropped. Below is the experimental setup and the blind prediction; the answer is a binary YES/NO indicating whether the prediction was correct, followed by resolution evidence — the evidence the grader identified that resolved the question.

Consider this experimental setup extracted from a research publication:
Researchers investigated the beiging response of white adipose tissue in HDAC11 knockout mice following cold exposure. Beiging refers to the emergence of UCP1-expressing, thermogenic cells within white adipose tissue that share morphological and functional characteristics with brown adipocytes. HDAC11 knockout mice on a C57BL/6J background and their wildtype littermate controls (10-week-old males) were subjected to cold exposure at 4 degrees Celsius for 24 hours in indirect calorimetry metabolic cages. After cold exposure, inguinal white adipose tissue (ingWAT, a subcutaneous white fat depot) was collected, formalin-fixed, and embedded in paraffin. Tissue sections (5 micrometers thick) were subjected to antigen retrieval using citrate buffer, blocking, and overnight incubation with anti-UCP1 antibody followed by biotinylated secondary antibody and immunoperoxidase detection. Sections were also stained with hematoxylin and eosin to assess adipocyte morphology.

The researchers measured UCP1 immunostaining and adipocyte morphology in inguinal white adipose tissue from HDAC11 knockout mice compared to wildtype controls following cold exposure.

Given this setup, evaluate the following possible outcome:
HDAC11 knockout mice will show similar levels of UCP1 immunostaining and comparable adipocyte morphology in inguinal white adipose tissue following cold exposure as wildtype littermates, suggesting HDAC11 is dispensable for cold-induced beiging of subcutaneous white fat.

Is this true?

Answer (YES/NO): NO